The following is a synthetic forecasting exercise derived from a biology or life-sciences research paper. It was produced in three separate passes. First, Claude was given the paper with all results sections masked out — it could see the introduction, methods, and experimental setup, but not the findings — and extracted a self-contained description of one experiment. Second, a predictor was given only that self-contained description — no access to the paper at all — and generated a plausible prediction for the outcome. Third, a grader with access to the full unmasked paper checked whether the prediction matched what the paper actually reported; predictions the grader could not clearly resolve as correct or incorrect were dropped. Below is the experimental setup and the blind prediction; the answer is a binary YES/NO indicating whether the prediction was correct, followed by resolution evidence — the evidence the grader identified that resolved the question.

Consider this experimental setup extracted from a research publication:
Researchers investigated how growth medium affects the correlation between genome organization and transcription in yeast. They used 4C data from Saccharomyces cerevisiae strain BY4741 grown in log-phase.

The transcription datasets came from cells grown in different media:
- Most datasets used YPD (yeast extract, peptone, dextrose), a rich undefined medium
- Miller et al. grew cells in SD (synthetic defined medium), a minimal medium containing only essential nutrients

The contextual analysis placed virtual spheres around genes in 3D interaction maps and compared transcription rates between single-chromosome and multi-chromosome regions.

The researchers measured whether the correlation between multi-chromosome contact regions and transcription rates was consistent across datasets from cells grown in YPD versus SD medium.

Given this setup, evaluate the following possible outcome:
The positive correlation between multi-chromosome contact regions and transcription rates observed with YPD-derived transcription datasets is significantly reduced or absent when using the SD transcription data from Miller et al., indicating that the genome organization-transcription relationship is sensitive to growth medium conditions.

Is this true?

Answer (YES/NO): NO